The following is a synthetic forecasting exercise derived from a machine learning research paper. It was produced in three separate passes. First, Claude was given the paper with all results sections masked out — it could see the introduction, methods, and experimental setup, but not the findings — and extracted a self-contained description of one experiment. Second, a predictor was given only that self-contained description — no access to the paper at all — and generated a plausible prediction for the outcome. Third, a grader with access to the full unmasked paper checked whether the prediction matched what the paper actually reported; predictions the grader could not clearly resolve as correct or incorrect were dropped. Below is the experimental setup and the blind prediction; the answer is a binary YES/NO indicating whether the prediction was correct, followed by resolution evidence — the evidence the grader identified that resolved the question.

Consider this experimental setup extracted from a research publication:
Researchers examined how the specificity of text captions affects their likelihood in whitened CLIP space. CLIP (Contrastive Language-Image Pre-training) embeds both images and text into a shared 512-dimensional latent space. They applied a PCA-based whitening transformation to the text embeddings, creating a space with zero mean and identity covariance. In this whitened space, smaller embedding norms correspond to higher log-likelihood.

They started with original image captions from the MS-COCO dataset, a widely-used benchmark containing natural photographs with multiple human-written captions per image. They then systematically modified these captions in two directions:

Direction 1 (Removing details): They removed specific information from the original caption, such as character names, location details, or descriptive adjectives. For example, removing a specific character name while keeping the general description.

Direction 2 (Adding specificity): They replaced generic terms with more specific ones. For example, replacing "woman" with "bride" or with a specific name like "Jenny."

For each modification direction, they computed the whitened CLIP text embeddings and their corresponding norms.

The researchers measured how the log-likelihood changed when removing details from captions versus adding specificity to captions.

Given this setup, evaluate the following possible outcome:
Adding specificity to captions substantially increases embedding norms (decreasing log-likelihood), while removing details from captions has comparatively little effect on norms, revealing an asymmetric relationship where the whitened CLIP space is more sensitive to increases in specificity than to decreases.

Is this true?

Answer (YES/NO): NO